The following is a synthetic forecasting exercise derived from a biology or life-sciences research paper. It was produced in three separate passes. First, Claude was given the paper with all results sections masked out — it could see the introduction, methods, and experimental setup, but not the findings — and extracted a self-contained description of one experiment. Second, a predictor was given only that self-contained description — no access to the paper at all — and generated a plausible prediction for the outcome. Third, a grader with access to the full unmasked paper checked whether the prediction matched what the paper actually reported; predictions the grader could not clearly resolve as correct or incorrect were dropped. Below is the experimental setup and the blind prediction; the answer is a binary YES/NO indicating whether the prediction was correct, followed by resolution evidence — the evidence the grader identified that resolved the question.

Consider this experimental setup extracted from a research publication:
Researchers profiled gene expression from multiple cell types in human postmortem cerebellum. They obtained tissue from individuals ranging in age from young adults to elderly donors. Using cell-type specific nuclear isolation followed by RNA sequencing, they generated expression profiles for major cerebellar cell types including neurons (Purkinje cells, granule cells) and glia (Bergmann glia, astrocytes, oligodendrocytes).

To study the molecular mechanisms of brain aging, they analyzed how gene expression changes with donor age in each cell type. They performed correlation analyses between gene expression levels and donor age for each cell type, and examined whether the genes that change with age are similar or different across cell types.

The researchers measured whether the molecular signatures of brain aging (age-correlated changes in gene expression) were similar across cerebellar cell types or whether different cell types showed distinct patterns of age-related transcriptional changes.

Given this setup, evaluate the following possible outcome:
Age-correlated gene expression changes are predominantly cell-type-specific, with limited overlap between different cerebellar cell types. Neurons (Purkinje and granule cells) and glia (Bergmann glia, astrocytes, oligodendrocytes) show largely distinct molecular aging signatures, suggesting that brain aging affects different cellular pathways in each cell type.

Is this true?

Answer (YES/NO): NO